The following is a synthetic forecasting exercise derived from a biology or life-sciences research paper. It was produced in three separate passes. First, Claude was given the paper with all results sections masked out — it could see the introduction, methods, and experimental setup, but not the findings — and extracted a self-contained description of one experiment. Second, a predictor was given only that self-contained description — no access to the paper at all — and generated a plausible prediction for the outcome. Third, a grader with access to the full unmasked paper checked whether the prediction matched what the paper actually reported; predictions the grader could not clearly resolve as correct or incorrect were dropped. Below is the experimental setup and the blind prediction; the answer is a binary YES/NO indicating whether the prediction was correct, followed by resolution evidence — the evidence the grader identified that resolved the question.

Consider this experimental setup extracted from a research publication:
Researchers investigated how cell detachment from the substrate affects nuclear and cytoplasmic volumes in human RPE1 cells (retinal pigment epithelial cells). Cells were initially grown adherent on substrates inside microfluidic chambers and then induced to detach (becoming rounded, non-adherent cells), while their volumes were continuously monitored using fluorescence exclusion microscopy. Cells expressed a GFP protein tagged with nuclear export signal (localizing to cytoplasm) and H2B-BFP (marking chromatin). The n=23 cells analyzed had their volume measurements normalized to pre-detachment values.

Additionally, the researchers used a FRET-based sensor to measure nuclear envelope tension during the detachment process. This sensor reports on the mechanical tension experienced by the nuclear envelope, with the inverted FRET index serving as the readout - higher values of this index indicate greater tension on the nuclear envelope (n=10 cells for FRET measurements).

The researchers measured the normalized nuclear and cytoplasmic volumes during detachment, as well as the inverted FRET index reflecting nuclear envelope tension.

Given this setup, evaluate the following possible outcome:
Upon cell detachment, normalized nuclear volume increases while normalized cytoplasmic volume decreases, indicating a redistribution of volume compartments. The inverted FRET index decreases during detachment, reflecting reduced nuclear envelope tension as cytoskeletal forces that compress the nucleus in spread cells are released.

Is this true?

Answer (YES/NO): NO